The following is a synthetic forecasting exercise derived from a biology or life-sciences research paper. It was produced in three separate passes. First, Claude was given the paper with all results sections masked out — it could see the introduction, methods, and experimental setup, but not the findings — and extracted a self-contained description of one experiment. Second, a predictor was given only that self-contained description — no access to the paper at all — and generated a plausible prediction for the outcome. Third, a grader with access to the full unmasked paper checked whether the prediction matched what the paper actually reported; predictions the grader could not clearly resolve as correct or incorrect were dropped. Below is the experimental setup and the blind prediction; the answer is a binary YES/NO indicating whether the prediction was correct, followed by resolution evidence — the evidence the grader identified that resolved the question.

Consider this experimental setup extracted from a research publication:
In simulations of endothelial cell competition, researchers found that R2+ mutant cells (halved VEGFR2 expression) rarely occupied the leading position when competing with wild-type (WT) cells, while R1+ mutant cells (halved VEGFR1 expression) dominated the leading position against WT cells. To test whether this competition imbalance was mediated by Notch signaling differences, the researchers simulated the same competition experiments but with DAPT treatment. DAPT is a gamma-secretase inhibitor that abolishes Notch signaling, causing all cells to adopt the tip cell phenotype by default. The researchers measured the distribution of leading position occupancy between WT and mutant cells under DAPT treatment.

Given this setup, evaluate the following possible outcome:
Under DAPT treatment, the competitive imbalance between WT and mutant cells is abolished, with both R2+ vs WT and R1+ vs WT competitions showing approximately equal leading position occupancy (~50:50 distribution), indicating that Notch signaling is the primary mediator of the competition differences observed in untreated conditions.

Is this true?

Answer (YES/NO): YES